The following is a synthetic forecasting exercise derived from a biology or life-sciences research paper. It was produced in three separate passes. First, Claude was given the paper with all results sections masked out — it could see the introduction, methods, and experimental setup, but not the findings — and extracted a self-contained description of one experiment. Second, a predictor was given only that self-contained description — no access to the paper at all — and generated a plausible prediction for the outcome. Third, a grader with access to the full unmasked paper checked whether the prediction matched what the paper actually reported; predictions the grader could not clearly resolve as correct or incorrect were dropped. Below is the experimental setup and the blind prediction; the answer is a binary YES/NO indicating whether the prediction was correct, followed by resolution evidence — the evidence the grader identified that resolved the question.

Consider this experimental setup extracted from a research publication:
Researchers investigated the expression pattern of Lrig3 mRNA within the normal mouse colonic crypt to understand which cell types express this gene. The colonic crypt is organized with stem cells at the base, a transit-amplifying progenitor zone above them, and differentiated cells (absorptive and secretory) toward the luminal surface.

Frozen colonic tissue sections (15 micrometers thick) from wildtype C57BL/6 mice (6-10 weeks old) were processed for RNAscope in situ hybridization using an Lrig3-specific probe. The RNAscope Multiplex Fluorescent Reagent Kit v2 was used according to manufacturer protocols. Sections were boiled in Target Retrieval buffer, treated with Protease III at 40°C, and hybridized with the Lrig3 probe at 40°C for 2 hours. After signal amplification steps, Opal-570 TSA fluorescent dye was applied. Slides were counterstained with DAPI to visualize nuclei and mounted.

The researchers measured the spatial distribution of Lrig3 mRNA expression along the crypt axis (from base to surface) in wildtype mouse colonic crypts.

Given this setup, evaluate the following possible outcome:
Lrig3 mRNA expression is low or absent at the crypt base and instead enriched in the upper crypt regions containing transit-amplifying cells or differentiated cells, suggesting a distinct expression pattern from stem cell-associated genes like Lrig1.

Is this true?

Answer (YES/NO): NO